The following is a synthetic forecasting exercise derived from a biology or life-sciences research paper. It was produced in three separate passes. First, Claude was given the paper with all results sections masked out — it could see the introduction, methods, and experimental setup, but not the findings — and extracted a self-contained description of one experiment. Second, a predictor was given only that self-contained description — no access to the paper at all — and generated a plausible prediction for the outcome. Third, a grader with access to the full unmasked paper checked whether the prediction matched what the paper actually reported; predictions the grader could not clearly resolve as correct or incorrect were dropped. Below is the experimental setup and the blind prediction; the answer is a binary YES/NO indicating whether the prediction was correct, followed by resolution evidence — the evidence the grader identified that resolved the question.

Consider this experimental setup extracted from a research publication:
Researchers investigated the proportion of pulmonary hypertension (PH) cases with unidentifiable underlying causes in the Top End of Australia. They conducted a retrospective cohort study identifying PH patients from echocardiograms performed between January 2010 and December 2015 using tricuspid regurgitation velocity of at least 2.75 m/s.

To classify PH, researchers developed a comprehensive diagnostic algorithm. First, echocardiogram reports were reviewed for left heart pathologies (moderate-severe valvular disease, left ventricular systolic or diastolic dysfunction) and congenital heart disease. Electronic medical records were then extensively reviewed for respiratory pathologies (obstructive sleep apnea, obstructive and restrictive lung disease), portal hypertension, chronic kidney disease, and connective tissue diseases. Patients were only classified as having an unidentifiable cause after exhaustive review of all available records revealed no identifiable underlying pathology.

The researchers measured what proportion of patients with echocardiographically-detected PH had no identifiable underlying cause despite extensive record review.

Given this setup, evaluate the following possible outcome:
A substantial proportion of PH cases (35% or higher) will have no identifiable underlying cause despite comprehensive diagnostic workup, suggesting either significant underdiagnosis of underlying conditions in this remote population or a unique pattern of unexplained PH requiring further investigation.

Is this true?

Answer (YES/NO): NO